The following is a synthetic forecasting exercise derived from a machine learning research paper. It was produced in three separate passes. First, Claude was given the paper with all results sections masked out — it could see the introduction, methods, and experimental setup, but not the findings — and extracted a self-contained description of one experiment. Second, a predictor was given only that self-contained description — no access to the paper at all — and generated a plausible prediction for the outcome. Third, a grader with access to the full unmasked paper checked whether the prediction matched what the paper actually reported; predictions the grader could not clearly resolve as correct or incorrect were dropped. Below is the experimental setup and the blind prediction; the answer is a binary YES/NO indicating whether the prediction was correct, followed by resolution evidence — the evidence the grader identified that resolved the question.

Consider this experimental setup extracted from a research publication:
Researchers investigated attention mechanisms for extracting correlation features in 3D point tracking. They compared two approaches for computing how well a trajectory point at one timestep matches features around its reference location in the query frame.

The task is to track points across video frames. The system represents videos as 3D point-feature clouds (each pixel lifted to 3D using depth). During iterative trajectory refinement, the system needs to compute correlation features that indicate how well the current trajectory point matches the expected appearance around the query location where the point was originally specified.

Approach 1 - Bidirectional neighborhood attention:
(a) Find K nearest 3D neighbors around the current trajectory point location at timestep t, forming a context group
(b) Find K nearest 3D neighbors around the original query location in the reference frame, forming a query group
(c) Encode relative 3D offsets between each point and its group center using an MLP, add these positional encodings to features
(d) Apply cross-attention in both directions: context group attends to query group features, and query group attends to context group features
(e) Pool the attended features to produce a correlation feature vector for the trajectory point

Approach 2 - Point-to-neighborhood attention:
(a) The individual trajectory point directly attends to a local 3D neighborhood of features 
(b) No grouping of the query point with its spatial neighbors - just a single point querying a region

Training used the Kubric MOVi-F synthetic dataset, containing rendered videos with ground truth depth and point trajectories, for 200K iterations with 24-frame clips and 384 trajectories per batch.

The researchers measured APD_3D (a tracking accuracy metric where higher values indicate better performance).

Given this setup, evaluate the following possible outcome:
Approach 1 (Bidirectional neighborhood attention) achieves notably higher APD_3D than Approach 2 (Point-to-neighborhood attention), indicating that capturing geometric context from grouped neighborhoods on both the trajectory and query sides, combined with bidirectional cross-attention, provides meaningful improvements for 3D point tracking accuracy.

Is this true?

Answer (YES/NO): YES